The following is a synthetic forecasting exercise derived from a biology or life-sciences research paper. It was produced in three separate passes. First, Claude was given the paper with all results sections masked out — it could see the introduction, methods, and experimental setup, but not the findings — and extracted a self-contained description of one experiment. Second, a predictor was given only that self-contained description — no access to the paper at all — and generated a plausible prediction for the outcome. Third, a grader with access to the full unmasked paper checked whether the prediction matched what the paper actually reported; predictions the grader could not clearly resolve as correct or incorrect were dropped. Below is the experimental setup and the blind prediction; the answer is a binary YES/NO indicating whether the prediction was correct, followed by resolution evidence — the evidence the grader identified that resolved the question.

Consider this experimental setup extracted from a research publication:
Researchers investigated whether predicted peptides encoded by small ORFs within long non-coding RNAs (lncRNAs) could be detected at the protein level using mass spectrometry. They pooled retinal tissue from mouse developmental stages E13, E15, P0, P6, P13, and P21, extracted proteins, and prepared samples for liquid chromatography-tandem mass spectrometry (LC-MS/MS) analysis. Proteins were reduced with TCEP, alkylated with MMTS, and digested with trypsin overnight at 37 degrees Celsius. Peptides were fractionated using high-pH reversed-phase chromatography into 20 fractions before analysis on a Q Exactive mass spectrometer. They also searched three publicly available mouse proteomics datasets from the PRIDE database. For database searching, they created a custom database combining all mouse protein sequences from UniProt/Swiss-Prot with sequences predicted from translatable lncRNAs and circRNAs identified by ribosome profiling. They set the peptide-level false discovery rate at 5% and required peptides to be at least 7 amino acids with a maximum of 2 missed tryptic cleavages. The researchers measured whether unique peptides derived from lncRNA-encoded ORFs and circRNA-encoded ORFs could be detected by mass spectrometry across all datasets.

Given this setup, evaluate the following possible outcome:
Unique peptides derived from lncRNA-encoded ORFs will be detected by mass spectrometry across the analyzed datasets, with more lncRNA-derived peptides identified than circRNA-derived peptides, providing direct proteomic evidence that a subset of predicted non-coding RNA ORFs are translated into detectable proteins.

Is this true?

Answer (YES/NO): YES